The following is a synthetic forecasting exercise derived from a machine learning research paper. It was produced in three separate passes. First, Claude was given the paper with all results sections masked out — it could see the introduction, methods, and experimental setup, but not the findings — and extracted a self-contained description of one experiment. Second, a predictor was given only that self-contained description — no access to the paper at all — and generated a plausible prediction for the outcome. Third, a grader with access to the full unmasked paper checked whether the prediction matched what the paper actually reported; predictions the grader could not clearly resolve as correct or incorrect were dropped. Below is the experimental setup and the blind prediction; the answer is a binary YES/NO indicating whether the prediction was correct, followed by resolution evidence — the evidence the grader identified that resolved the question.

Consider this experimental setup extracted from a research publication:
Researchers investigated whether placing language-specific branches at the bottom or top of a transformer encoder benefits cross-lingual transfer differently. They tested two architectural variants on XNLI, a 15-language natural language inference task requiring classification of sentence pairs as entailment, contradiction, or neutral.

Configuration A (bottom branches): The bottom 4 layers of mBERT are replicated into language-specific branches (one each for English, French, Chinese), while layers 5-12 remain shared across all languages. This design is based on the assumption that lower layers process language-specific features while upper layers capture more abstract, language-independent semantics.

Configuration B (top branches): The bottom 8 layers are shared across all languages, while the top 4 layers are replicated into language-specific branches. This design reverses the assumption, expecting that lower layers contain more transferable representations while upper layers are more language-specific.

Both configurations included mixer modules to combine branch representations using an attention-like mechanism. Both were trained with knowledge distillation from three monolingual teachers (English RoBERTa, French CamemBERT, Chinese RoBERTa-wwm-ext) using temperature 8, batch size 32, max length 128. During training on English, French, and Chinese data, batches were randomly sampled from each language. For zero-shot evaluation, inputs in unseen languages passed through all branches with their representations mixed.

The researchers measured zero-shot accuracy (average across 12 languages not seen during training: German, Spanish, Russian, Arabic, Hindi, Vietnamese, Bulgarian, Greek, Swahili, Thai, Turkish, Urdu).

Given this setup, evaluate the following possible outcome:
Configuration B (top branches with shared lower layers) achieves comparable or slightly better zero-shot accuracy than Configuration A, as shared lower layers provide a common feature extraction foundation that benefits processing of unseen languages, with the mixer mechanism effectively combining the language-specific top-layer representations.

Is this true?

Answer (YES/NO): NO